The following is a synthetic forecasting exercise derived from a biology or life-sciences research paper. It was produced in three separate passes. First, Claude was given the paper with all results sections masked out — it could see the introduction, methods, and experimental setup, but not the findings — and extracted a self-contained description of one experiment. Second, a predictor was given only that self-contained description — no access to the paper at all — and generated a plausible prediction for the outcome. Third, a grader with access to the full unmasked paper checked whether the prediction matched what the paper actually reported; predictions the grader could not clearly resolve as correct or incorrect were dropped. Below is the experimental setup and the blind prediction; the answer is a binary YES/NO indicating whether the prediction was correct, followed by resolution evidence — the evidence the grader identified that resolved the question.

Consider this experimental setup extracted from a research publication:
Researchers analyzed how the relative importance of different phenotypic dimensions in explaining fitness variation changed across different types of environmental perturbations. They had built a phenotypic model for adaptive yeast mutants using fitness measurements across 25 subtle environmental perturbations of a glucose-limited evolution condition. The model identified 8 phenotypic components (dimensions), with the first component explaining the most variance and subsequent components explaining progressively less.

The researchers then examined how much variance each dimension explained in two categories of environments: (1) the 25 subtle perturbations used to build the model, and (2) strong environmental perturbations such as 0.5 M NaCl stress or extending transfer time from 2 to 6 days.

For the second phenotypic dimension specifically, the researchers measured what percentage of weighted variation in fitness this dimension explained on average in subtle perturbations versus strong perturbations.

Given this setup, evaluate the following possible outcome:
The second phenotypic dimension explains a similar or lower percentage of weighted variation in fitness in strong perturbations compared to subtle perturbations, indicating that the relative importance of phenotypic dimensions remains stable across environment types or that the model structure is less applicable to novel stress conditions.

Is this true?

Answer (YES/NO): NO